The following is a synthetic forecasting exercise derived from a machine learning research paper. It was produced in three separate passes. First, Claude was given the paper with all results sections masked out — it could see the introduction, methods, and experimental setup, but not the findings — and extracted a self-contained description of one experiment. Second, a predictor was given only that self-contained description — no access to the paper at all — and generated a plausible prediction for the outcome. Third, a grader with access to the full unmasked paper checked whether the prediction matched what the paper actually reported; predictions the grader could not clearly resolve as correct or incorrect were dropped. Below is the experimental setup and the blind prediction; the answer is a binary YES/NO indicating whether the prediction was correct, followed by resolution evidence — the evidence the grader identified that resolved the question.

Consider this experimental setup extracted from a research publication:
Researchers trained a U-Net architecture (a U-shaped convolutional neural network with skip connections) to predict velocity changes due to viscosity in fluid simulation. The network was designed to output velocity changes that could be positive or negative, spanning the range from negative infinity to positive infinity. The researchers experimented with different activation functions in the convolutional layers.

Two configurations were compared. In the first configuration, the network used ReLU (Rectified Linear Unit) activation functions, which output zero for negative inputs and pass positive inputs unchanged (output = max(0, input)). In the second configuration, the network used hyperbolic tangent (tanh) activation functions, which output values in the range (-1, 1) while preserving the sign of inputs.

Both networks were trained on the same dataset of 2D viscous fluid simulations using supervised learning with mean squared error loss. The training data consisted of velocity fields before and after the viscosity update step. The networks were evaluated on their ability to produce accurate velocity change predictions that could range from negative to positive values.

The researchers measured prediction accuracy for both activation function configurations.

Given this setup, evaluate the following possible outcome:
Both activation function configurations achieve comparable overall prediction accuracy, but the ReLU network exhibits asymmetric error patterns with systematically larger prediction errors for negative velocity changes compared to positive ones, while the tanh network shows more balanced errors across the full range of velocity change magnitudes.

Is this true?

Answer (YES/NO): NO